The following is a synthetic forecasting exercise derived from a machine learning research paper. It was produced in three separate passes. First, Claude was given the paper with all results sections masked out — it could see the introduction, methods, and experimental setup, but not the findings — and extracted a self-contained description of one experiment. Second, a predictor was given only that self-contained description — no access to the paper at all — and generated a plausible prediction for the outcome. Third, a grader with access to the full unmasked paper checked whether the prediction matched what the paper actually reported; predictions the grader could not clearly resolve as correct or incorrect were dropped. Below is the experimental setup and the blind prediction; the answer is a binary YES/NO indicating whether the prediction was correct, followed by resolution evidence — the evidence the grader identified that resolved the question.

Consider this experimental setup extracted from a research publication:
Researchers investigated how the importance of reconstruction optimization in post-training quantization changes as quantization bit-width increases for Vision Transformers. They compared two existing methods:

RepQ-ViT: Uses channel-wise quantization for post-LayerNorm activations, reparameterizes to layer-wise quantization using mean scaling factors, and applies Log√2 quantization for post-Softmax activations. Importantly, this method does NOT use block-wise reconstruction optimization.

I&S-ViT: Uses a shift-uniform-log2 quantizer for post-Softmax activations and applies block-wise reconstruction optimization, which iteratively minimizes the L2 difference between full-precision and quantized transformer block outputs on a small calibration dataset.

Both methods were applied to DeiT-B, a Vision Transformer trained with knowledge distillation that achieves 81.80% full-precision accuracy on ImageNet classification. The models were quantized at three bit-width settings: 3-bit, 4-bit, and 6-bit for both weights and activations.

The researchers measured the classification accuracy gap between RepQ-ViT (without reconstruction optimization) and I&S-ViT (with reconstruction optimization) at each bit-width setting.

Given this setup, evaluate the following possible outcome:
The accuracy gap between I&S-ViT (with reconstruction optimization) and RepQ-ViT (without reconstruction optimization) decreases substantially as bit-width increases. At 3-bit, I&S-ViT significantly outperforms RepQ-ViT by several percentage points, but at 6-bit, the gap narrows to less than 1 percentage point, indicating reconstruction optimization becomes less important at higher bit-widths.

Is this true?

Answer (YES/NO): NO